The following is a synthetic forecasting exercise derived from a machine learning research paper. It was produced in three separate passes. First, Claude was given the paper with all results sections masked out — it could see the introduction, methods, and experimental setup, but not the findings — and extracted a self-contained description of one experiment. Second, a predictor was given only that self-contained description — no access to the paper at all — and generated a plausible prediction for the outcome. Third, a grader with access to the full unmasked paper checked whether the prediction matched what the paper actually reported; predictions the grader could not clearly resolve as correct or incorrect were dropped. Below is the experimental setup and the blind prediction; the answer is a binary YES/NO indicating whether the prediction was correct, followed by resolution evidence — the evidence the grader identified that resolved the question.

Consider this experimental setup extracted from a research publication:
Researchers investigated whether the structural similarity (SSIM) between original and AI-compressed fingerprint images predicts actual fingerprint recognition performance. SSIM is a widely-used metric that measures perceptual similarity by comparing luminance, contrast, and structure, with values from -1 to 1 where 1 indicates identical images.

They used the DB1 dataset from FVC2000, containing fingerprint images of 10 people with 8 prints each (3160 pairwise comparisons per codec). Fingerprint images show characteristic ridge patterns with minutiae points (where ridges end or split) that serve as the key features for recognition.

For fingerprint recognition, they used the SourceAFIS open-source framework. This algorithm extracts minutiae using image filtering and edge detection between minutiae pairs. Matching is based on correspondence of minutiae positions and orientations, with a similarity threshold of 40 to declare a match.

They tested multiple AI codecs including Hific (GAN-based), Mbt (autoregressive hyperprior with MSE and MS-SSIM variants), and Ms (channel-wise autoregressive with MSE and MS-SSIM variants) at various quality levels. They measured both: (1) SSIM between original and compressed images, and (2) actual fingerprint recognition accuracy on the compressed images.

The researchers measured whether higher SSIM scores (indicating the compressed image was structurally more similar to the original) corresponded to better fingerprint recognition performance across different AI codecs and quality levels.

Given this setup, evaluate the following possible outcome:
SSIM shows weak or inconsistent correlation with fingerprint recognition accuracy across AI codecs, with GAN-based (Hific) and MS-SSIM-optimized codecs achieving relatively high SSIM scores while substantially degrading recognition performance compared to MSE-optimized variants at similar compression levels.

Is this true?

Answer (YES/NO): NO